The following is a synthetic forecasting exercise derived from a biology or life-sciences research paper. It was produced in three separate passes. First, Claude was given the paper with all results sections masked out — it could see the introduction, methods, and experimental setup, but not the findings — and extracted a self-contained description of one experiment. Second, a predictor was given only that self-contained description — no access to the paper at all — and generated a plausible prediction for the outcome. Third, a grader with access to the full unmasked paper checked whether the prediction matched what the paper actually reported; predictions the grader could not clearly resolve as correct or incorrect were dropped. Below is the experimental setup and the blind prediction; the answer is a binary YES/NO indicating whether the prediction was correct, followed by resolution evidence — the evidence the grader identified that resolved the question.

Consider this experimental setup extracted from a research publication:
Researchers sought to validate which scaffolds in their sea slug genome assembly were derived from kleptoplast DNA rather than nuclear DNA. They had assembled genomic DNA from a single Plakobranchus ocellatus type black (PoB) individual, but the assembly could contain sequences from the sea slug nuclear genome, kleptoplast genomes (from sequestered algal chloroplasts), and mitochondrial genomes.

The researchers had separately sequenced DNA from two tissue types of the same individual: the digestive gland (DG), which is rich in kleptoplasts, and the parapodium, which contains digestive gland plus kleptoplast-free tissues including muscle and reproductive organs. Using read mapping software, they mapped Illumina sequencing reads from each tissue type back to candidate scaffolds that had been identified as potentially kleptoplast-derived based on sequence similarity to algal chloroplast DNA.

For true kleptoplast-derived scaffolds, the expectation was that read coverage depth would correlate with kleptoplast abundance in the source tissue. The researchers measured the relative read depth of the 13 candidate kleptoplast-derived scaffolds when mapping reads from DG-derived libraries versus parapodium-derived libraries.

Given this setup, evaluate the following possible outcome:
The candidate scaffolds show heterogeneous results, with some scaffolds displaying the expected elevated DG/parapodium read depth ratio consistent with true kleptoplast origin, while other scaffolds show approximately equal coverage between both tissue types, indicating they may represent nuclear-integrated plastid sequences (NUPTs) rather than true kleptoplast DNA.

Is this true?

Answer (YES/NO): NO